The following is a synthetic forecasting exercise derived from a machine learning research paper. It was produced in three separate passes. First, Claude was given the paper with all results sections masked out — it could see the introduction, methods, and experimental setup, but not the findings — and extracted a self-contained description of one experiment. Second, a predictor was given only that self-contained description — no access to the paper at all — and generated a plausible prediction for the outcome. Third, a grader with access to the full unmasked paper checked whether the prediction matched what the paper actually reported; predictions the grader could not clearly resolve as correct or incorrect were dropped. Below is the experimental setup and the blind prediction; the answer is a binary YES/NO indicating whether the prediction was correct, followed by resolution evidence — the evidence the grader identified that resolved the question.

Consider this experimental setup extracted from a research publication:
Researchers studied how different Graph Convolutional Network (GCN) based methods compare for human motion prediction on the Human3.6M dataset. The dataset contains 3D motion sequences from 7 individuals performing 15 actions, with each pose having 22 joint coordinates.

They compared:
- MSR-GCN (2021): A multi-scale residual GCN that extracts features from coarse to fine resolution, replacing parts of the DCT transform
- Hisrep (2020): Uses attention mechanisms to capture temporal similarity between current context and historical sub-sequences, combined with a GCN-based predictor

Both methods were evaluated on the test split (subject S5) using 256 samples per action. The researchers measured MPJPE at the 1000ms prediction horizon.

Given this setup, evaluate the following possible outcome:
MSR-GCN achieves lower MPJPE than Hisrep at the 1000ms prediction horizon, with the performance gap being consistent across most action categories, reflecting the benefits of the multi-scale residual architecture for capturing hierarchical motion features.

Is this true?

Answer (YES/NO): NO